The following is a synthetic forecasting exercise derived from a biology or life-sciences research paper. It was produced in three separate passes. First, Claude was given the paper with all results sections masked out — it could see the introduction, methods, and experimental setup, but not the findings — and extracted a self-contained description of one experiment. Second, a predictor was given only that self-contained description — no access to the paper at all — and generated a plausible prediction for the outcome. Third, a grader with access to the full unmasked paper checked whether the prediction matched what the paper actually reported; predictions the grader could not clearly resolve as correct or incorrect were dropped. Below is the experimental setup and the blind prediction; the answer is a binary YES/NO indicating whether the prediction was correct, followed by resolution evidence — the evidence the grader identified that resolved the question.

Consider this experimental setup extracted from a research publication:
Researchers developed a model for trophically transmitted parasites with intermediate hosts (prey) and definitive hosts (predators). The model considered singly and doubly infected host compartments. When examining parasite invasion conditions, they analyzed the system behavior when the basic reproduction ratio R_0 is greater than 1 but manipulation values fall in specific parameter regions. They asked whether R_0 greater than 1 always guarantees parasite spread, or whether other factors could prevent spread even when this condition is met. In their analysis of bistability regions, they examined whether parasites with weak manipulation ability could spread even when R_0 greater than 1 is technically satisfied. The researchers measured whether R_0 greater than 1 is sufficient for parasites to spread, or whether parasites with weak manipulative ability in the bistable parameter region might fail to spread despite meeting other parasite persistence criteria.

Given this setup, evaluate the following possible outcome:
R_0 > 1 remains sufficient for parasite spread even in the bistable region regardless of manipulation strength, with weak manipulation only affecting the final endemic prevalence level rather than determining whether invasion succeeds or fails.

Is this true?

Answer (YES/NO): NO